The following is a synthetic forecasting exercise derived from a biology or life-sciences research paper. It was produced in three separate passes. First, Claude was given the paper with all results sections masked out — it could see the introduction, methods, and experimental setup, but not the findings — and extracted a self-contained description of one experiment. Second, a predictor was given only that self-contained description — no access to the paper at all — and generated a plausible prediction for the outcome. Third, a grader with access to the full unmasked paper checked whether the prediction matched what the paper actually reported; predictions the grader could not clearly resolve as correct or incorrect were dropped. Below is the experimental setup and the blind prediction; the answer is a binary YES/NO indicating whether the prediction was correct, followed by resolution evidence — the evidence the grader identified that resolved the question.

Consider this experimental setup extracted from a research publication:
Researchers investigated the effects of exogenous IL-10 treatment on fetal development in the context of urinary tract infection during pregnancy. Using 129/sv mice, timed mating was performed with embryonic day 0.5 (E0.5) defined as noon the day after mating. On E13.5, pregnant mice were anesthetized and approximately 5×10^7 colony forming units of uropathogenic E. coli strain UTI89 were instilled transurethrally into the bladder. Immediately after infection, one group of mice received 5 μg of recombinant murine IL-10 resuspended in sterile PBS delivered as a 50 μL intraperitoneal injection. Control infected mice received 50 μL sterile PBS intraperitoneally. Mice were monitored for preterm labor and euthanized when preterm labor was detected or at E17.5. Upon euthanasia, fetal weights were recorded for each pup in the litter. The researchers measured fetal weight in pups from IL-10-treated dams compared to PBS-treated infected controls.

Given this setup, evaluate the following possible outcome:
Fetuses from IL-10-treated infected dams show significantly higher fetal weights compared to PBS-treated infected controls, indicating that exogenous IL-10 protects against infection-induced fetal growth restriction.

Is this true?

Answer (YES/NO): NO